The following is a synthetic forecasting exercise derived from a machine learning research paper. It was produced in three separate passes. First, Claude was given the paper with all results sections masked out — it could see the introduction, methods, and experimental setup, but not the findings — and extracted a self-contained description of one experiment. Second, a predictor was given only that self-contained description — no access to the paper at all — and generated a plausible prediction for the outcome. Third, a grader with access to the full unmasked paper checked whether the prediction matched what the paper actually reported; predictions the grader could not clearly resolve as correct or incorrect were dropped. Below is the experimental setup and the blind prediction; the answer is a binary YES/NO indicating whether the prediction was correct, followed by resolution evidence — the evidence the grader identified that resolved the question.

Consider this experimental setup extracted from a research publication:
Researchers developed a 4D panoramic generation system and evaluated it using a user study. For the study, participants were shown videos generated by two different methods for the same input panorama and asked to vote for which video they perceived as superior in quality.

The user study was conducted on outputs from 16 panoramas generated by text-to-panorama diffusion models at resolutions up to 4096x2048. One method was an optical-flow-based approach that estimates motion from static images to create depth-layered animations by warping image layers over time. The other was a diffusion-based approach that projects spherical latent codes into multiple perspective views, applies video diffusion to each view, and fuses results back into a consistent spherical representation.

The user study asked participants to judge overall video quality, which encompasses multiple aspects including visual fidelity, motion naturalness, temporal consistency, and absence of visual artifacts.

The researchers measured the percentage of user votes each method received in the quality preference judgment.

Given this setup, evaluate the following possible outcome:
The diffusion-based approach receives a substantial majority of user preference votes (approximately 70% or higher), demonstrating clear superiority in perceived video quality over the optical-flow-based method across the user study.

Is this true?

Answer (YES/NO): YES